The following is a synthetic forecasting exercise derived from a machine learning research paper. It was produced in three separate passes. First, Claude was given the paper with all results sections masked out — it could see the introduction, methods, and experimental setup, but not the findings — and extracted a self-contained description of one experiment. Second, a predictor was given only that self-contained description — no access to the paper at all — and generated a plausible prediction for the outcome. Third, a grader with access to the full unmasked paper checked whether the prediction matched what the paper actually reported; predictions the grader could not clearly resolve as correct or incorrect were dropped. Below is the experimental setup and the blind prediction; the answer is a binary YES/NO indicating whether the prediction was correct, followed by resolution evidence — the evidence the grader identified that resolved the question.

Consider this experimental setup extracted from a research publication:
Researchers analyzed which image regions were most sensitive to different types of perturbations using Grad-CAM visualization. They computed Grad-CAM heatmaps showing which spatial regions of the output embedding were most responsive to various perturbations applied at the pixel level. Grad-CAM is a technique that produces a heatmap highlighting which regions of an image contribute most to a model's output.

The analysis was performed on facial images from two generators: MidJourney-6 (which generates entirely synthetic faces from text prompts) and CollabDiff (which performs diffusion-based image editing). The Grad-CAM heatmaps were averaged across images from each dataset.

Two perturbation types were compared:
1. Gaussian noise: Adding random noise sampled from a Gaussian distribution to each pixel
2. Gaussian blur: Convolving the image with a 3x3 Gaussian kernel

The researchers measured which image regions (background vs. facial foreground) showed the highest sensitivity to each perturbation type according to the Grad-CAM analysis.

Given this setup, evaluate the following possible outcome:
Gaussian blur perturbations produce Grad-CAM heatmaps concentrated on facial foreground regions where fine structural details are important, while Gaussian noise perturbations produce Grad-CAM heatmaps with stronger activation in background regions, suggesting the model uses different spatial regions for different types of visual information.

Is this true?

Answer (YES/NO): YES